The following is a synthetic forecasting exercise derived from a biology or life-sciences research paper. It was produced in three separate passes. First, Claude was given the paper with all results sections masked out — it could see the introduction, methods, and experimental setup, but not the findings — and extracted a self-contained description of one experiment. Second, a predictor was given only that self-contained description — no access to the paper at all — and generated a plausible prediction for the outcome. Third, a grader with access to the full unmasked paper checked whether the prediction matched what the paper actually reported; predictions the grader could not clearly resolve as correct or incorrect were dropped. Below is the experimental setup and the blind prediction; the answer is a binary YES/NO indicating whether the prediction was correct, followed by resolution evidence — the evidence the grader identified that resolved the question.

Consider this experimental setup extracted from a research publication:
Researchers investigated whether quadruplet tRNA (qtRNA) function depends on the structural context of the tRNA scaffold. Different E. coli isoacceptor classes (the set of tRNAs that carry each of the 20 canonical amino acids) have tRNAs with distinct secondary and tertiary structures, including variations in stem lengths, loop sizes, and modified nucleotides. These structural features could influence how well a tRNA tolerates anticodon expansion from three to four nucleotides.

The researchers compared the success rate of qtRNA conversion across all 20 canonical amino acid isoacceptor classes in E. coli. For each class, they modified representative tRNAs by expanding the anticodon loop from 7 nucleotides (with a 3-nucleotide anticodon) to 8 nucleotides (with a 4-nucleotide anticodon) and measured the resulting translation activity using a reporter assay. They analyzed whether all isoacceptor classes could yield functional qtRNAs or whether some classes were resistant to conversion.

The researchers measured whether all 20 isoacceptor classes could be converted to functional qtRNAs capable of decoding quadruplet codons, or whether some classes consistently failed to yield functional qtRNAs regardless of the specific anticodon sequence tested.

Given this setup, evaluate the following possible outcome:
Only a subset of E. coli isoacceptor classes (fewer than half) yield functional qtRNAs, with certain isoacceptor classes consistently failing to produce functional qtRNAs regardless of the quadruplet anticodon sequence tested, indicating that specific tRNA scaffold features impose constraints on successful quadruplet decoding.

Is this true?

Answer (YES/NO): NO